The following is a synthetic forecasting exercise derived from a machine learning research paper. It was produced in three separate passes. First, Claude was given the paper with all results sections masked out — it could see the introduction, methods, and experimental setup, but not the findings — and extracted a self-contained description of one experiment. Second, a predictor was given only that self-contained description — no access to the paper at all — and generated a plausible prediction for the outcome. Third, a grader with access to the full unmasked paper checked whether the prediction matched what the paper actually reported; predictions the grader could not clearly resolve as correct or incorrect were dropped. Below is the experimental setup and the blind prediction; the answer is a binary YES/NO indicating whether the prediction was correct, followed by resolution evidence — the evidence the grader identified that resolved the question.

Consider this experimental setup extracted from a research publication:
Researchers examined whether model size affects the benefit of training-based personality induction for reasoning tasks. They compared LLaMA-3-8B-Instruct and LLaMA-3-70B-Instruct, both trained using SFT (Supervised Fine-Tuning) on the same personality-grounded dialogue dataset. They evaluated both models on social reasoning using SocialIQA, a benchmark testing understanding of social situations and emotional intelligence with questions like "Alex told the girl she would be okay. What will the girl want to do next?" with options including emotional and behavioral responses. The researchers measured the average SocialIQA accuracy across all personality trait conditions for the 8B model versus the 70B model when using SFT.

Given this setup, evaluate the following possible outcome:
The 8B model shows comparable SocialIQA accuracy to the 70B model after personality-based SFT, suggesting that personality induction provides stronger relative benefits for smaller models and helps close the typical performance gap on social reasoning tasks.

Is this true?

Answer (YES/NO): NO